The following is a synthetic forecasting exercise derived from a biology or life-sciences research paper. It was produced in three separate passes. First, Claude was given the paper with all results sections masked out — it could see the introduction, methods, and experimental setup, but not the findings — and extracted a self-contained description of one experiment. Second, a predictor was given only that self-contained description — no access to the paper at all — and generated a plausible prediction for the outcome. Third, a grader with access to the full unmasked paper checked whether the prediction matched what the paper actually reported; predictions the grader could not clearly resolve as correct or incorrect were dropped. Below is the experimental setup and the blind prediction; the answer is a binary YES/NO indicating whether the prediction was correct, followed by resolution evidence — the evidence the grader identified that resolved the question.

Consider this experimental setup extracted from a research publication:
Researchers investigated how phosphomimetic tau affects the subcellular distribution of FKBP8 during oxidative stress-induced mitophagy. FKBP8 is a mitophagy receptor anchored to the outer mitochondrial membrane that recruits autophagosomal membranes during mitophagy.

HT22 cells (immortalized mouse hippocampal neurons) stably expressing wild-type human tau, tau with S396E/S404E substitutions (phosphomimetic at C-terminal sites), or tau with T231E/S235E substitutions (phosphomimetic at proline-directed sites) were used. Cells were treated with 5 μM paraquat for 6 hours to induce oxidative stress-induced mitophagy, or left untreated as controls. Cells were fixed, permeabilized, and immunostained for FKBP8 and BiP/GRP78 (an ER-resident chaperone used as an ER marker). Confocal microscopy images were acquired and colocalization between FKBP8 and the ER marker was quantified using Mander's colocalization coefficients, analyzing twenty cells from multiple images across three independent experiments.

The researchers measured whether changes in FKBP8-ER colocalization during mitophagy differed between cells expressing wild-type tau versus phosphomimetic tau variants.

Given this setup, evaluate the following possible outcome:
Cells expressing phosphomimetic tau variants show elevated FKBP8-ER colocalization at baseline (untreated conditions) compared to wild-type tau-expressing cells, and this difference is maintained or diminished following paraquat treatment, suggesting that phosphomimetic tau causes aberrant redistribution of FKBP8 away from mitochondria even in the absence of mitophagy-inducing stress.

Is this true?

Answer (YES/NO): NO